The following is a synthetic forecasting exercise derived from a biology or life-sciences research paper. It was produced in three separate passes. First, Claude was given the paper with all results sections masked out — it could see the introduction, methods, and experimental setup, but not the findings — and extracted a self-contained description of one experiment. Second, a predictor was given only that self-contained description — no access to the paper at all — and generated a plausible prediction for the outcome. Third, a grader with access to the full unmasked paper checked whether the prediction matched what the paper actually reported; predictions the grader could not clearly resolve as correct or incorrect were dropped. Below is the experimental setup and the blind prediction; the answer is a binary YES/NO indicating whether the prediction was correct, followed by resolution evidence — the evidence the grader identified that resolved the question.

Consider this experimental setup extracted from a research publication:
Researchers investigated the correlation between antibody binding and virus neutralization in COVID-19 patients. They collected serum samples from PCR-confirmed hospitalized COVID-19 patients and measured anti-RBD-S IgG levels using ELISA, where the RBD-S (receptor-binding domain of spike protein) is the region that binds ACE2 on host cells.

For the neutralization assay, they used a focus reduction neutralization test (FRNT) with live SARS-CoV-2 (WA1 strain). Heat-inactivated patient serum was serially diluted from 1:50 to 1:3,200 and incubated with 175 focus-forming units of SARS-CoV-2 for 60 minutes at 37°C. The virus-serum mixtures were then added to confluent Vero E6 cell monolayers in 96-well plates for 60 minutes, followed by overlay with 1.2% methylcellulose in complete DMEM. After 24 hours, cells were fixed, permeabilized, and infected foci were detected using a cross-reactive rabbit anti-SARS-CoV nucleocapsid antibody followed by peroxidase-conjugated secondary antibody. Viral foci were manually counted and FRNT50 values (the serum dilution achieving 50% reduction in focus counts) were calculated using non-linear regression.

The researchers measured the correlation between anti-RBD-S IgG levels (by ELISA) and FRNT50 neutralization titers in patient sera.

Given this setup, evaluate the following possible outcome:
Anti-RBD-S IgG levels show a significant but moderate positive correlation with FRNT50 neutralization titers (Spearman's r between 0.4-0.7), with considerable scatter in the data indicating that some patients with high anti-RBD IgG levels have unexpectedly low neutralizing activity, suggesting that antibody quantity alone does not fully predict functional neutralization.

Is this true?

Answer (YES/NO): NO